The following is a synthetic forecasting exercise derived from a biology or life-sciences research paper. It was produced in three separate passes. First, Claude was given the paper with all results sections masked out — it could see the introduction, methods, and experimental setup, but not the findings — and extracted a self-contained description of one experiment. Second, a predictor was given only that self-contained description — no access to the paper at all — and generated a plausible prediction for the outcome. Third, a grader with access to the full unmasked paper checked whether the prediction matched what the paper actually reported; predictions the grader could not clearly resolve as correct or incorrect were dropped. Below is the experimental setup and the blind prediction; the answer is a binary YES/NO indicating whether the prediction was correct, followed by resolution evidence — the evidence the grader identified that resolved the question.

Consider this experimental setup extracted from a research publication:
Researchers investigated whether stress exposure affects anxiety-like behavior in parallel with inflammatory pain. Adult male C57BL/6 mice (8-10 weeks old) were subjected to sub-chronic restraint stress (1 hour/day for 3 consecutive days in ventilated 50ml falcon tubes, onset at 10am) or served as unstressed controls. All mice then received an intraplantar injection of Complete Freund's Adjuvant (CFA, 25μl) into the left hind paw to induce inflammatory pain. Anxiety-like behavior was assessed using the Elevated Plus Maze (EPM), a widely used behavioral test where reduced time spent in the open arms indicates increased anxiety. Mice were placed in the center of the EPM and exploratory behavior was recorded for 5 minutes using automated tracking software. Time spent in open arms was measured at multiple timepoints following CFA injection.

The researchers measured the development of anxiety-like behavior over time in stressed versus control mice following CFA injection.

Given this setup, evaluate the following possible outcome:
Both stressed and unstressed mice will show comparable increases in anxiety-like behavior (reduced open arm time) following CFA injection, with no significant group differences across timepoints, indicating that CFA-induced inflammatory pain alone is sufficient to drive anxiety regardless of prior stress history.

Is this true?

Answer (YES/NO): NO